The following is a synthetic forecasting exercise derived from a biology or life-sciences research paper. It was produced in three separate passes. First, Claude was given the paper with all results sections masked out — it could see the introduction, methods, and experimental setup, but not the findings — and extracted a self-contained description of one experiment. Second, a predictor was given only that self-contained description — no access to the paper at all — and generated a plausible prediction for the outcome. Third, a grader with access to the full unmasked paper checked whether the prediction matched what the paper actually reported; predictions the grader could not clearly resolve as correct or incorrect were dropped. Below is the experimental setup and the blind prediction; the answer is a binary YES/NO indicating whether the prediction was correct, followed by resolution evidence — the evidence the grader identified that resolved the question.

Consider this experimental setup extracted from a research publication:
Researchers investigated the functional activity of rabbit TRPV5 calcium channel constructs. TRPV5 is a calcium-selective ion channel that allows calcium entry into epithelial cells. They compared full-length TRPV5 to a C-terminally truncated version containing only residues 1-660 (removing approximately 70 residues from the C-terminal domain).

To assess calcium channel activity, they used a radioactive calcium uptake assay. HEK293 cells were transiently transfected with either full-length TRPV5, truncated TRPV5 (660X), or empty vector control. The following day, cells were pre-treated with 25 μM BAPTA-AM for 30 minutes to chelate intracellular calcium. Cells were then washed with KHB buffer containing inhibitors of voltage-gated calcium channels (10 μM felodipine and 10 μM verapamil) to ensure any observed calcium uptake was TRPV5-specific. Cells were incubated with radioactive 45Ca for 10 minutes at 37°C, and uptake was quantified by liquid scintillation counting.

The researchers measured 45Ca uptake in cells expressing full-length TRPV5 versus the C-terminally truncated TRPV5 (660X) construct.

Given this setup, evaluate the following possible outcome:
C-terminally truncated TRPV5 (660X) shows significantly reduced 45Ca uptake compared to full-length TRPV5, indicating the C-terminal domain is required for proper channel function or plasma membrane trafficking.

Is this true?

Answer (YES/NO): NO